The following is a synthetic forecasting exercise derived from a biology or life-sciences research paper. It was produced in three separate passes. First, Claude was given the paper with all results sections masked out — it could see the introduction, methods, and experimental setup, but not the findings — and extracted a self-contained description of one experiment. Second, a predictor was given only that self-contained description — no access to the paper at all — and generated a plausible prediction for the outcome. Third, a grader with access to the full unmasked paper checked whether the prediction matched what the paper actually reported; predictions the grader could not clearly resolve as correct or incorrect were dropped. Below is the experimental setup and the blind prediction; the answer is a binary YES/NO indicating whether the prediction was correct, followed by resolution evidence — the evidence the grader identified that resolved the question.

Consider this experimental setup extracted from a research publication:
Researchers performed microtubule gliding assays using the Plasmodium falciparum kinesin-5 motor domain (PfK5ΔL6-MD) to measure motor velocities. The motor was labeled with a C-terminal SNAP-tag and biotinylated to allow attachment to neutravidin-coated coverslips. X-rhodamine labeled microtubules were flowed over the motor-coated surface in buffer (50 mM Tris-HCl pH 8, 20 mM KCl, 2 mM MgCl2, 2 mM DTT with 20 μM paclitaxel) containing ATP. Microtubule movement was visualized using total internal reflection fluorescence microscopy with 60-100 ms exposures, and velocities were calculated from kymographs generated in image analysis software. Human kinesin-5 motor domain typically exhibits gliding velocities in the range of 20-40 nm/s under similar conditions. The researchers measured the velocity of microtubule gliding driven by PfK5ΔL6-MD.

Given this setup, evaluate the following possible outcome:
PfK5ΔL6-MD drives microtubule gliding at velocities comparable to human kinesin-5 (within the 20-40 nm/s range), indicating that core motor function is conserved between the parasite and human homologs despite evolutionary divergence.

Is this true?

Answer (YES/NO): NO